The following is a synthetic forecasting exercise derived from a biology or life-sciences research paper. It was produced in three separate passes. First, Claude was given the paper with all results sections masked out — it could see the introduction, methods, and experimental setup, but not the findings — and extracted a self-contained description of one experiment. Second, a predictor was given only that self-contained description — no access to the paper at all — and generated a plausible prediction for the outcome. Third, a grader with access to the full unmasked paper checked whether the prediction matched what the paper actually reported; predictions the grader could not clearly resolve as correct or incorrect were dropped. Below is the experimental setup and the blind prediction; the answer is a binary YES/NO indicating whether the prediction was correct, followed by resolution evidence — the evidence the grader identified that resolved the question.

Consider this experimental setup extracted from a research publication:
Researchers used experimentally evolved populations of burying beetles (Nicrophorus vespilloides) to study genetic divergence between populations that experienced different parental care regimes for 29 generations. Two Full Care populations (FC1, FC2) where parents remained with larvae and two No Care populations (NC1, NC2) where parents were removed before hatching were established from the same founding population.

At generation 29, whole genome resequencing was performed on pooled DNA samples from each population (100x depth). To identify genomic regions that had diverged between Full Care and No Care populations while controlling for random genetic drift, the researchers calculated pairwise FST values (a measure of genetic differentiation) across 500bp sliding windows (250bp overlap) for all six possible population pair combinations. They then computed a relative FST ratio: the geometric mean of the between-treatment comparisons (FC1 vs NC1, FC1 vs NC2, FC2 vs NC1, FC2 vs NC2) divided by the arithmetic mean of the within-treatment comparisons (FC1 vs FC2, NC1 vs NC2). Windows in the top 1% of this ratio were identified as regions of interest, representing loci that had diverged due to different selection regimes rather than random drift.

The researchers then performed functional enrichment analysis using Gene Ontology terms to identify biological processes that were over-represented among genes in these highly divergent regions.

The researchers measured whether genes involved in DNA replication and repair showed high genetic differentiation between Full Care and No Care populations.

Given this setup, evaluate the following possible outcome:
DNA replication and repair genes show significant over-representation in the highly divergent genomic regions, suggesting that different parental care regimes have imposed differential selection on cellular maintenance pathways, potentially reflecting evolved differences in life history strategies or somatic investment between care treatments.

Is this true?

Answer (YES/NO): NO